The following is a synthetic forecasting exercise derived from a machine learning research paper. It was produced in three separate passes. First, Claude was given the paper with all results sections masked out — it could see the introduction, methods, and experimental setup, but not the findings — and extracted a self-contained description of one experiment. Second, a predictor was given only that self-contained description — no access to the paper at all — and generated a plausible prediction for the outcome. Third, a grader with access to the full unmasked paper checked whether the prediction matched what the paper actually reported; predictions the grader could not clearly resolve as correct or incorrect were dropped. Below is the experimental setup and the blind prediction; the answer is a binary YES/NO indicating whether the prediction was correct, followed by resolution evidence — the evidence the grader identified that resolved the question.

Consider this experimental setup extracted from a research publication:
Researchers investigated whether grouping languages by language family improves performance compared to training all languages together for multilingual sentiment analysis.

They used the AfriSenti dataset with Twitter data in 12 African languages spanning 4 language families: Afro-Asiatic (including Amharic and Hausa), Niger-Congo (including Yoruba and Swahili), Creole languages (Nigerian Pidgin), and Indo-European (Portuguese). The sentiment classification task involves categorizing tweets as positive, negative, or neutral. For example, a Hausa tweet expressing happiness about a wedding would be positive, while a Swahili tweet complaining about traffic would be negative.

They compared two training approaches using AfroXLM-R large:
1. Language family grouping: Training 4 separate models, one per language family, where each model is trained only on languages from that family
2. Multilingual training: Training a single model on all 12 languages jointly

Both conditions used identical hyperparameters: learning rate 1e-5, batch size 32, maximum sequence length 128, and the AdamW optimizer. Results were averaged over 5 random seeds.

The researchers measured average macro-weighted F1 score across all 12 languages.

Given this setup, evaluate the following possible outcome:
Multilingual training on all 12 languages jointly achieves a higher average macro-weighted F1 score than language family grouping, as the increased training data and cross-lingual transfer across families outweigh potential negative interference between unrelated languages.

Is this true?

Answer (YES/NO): NO